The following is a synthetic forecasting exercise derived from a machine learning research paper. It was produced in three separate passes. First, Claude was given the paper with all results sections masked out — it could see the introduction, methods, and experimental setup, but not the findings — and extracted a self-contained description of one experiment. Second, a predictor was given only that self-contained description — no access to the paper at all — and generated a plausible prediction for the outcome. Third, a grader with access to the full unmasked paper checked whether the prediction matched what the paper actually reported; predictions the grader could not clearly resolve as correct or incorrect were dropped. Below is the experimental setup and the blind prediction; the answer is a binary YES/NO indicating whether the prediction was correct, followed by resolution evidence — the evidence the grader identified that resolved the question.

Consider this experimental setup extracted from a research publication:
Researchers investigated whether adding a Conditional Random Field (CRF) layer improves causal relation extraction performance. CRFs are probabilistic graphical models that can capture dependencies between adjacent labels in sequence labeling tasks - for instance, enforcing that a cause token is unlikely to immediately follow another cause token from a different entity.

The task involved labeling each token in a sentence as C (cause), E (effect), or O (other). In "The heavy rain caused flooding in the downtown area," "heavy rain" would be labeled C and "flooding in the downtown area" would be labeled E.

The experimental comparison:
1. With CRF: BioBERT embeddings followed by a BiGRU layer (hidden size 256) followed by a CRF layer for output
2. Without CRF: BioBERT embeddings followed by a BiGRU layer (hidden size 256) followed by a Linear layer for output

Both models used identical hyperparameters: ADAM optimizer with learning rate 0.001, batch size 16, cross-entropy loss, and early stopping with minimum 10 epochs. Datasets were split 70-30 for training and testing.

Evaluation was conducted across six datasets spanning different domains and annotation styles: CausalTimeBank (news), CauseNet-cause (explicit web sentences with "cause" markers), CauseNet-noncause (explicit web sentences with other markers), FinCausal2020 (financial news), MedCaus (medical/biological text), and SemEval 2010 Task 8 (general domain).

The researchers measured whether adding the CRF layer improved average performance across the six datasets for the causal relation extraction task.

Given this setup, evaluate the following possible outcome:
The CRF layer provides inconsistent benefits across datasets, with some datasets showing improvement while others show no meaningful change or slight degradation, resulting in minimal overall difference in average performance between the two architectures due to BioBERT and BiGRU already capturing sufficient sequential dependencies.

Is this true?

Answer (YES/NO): YES